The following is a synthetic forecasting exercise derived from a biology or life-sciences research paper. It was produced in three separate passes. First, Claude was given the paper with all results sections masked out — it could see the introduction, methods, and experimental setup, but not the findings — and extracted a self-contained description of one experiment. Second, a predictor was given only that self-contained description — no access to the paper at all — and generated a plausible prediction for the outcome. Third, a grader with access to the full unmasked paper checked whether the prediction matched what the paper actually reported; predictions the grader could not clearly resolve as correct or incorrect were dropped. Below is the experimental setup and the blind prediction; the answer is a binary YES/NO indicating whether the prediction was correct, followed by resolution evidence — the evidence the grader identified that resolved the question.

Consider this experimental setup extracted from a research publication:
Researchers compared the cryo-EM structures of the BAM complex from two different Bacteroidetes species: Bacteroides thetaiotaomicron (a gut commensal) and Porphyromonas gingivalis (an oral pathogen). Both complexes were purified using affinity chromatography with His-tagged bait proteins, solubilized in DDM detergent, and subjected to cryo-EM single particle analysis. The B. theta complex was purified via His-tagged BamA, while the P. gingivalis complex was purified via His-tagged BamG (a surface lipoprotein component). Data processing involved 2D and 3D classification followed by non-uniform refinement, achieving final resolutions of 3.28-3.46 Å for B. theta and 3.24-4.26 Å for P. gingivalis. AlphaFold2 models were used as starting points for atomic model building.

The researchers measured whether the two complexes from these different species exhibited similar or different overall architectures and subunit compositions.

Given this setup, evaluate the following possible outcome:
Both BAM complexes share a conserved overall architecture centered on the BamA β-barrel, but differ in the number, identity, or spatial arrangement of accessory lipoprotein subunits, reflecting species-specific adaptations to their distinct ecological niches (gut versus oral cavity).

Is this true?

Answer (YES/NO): NO